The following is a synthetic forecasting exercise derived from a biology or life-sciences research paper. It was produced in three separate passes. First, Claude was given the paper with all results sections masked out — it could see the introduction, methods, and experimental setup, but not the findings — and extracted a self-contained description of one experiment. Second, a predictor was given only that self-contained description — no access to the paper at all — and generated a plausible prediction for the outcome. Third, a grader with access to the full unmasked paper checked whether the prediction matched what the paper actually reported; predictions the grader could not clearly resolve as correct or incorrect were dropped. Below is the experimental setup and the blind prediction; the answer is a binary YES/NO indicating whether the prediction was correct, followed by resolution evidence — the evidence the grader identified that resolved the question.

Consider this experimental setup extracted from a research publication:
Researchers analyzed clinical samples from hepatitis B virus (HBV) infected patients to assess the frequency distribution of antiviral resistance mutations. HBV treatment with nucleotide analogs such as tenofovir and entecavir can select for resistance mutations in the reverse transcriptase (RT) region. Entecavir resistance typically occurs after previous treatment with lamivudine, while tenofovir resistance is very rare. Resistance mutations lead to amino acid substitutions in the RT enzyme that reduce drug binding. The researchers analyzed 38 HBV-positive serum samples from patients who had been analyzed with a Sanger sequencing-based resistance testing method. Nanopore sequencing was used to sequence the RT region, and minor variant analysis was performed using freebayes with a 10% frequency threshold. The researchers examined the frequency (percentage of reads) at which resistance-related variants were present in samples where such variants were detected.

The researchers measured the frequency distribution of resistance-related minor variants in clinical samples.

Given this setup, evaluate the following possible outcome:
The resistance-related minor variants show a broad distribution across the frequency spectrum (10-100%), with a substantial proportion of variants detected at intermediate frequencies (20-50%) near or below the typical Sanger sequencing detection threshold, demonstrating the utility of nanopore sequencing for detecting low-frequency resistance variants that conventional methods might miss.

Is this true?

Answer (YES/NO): NO